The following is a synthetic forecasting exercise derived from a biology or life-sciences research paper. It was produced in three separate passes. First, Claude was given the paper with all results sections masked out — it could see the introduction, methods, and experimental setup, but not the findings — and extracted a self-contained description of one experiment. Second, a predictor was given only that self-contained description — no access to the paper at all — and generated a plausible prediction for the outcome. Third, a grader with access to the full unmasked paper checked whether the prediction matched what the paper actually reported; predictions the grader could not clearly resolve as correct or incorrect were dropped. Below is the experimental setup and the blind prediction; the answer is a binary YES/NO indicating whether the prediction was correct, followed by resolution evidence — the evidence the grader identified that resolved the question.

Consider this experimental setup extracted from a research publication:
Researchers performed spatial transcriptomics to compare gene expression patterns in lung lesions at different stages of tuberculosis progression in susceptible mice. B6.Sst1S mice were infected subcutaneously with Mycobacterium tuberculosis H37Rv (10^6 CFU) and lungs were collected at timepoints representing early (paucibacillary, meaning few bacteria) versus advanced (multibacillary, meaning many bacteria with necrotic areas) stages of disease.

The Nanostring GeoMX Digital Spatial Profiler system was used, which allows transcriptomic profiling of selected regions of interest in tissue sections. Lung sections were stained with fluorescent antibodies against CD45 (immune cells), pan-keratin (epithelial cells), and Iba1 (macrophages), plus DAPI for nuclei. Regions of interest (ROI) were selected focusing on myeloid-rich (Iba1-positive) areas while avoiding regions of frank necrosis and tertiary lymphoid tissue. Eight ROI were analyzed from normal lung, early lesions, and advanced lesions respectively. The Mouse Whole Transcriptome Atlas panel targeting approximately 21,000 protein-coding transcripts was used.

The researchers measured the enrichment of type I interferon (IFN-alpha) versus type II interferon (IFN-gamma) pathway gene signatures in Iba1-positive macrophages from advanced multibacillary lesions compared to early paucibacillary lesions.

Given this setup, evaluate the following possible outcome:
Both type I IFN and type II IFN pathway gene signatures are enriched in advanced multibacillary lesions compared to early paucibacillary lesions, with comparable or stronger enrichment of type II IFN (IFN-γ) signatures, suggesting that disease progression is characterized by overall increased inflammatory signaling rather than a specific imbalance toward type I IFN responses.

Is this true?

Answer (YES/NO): NO